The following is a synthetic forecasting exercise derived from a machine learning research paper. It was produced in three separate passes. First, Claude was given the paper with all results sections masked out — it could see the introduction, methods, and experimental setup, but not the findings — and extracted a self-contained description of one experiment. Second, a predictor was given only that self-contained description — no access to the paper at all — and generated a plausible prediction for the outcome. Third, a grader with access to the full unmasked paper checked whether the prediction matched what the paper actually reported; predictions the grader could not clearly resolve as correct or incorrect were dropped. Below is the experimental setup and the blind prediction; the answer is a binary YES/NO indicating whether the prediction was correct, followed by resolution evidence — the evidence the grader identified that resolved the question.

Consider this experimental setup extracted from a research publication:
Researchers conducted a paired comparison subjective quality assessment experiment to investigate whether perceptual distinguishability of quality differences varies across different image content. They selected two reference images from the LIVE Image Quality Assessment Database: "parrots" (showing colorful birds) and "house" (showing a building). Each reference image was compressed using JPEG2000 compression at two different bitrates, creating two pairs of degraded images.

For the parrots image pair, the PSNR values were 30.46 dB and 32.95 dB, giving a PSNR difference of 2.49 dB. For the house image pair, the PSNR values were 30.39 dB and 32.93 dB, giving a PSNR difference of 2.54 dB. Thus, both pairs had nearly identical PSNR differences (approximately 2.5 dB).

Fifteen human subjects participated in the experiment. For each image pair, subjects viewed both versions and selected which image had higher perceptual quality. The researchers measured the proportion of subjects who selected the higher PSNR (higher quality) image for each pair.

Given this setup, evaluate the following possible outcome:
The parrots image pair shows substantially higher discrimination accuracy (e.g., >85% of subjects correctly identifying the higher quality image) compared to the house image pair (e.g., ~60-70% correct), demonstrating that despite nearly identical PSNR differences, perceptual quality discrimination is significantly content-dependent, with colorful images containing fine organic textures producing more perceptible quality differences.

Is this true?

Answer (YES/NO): YES